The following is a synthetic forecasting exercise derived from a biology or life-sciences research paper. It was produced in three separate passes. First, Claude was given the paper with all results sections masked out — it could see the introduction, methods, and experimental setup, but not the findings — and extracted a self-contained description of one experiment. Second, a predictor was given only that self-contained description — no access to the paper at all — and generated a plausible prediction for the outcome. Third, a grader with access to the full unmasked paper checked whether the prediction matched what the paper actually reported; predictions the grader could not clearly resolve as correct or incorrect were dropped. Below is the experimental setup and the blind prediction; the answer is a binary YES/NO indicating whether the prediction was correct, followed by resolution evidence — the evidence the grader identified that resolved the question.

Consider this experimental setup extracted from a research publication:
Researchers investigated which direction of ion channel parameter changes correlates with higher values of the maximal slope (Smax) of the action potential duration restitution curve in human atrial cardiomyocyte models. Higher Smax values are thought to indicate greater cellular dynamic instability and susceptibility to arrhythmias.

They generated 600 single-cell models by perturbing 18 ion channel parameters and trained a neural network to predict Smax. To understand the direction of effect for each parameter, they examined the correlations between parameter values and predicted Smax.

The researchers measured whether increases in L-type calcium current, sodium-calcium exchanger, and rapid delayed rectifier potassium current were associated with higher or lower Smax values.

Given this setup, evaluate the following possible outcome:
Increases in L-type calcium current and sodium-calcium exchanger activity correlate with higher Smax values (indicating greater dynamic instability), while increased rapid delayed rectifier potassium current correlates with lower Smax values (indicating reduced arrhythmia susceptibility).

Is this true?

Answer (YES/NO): NO